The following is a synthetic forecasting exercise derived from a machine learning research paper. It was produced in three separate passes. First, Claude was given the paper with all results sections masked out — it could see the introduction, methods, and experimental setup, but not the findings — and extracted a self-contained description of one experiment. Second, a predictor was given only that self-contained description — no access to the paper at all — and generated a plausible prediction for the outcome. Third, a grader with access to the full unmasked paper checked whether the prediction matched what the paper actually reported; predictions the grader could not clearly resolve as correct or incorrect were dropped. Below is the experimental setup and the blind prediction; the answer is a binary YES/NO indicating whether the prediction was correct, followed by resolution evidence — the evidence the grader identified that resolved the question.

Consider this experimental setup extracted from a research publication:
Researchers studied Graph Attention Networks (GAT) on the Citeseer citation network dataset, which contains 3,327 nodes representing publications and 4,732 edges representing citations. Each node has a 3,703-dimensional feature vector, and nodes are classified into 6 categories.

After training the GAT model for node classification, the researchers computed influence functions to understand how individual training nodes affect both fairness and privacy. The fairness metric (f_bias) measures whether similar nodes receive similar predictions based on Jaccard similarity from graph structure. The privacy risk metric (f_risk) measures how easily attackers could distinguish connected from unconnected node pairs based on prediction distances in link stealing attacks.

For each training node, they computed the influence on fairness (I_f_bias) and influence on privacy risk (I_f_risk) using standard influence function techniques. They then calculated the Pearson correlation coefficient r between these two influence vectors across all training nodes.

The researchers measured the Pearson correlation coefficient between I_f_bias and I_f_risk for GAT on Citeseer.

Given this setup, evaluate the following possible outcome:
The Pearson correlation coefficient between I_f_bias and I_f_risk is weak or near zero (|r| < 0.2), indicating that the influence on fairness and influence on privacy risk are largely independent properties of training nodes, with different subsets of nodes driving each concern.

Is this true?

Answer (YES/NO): NO